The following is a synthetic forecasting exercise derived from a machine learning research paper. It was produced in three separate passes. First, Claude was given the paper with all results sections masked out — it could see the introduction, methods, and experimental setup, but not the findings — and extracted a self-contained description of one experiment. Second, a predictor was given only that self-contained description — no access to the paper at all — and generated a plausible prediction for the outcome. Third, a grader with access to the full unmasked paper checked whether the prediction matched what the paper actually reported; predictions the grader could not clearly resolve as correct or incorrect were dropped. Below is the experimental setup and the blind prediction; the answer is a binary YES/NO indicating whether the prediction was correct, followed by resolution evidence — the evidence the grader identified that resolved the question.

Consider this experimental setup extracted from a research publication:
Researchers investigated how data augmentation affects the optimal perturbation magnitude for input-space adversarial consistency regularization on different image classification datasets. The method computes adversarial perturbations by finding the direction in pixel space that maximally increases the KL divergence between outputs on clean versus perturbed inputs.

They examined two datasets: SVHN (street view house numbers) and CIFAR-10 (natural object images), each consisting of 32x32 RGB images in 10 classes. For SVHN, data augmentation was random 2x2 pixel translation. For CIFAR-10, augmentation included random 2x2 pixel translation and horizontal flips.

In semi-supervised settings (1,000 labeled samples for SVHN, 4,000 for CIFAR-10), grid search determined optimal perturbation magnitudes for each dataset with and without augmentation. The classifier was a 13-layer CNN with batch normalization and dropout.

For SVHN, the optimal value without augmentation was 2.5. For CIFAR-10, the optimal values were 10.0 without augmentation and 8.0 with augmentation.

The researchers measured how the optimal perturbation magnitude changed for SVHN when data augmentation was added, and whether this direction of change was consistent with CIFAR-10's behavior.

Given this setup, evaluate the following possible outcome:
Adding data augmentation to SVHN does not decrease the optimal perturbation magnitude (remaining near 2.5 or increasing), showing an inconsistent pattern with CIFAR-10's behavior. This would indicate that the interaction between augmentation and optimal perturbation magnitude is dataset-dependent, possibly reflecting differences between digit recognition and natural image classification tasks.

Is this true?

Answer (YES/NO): YES